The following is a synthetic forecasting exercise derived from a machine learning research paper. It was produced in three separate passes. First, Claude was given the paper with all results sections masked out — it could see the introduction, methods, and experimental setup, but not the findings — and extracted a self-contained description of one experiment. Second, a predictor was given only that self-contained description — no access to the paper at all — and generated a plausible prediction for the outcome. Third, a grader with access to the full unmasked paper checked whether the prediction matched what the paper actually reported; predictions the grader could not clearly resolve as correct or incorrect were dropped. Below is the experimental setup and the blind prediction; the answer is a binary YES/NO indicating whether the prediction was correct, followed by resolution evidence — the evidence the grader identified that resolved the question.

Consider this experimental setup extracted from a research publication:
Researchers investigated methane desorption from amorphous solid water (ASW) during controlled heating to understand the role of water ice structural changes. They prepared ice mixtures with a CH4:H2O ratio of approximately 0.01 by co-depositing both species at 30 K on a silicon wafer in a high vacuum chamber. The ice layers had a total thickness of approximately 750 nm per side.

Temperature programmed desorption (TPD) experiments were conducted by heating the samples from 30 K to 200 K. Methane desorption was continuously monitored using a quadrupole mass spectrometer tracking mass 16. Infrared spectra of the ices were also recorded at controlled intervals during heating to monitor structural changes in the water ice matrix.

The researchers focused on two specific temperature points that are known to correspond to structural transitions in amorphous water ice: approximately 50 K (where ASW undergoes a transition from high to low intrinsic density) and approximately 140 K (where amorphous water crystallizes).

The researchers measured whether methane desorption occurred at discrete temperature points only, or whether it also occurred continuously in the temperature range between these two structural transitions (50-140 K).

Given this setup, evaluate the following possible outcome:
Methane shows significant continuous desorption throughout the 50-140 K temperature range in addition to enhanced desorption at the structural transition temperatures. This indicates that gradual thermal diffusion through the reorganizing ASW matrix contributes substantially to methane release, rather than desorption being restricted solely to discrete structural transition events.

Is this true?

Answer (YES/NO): YES